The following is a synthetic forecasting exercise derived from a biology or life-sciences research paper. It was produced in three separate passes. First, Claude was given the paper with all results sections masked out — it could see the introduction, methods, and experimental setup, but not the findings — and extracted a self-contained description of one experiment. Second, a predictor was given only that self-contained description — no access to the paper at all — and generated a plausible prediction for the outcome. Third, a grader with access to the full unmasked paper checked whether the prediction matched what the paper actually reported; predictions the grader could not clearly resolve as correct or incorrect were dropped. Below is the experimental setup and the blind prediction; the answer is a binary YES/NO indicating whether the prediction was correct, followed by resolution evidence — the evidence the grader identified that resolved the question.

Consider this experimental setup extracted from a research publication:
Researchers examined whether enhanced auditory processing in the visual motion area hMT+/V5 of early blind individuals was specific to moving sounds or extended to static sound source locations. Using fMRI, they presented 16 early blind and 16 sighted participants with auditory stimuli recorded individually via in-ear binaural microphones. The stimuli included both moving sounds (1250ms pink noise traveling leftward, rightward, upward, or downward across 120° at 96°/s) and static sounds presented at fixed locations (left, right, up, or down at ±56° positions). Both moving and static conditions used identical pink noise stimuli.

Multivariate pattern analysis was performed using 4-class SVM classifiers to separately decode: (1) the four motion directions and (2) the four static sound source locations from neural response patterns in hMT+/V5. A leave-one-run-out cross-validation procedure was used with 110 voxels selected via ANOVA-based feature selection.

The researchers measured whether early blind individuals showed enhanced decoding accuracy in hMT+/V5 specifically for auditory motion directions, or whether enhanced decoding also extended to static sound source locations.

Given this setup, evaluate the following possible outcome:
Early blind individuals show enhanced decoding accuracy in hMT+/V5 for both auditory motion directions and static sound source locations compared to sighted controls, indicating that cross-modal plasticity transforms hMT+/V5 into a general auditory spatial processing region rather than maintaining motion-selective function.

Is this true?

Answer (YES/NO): NO